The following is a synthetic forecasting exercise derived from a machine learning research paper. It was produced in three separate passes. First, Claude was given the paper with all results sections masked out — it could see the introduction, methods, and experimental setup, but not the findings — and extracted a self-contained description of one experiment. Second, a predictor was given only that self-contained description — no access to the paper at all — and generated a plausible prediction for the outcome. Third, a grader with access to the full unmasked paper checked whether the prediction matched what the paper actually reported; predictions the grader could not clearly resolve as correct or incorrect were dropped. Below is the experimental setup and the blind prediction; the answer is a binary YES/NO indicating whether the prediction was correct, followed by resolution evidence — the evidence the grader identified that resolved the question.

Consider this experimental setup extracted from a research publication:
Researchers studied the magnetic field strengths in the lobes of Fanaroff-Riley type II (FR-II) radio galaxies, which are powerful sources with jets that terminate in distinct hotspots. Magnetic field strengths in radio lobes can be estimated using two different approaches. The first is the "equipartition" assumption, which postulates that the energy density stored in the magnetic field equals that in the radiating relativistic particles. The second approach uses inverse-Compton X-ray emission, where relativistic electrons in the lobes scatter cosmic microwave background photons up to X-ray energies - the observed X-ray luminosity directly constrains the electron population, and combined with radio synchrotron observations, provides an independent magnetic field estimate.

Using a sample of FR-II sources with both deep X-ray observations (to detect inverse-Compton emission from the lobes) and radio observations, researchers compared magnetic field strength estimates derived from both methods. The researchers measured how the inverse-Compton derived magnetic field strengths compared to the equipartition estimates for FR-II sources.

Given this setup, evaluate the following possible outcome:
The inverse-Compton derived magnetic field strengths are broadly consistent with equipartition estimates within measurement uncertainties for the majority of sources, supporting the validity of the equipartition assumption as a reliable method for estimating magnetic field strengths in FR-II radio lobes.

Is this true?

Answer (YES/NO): NO